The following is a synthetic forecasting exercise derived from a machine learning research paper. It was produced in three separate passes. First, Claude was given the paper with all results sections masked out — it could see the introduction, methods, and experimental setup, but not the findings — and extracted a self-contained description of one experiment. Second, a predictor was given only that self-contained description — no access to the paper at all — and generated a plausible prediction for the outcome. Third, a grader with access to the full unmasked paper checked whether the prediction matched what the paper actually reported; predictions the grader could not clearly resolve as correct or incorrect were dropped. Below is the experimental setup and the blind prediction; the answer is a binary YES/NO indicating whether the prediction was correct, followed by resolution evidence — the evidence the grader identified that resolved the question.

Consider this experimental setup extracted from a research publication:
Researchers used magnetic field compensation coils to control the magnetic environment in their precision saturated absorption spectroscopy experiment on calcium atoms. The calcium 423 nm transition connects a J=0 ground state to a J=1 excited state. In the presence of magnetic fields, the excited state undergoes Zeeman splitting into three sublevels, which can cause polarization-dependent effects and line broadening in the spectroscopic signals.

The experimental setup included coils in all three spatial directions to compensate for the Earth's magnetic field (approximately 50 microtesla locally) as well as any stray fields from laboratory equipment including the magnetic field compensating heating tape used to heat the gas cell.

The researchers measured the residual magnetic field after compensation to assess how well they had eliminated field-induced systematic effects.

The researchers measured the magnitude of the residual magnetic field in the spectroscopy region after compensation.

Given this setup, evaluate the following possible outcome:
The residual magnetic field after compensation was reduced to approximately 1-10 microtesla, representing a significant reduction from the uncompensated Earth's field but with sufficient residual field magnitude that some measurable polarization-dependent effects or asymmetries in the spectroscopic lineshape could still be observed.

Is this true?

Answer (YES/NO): NO